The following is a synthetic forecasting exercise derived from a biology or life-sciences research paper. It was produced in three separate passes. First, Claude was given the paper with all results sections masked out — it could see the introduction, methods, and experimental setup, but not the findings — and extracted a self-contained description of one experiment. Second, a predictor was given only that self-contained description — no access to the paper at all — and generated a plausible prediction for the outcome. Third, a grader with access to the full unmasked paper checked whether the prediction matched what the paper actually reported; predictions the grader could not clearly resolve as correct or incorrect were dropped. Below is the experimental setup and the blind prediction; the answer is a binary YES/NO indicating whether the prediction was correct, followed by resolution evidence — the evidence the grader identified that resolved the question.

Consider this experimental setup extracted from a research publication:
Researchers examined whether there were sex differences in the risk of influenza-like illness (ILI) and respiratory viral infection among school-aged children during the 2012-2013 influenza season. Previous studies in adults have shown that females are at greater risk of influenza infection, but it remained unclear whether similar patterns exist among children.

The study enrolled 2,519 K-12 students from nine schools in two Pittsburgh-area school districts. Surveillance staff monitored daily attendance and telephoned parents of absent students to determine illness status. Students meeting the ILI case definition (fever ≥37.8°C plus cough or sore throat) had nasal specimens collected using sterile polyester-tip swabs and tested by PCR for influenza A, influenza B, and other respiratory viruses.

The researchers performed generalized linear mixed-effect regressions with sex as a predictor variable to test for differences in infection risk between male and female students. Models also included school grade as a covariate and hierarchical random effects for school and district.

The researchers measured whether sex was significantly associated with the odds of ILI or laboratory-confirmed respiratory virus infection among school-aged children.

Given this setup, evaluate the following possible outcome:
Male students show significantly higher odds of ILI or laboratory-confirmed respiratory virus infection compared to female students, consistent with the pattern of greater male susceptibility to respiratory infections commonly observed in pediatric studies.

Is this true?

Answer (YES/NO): NO